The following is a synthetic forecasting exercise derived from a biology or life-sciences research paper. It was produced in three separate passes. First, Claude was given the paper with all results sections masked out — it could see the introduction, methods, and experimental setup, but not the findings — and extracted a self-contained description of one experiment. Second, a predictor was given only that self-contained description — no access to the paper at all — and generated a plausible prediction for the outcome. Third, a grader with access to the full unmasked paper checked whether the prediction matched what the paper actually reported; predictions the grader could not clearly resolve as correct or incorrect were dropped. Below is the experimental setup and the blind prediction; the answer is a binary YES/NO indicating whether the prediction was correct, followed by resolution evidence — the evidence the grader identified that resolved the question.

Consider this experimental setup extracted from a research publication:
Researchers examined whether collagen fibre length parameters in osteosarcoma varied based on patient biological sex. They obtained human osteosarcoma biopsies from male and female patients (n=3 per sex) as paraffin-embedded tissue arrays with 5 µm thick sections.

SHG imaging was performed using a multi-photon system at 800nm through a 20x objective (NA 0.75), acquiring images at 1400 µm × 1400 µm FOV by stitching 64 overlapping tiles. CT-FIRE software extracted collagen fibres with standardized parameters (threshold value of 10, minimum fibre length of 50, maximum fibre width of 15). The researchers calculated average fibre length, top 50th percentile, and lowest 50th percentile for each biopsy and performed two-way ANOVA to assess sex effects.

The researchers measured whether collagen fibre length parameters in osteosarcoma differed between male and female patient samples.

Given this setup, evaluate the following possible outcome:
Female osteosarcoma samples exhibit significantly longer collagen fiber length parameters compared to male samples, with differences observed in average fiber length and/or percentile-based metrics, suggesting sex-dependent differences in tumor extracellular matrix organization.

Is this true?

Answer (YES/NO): NO